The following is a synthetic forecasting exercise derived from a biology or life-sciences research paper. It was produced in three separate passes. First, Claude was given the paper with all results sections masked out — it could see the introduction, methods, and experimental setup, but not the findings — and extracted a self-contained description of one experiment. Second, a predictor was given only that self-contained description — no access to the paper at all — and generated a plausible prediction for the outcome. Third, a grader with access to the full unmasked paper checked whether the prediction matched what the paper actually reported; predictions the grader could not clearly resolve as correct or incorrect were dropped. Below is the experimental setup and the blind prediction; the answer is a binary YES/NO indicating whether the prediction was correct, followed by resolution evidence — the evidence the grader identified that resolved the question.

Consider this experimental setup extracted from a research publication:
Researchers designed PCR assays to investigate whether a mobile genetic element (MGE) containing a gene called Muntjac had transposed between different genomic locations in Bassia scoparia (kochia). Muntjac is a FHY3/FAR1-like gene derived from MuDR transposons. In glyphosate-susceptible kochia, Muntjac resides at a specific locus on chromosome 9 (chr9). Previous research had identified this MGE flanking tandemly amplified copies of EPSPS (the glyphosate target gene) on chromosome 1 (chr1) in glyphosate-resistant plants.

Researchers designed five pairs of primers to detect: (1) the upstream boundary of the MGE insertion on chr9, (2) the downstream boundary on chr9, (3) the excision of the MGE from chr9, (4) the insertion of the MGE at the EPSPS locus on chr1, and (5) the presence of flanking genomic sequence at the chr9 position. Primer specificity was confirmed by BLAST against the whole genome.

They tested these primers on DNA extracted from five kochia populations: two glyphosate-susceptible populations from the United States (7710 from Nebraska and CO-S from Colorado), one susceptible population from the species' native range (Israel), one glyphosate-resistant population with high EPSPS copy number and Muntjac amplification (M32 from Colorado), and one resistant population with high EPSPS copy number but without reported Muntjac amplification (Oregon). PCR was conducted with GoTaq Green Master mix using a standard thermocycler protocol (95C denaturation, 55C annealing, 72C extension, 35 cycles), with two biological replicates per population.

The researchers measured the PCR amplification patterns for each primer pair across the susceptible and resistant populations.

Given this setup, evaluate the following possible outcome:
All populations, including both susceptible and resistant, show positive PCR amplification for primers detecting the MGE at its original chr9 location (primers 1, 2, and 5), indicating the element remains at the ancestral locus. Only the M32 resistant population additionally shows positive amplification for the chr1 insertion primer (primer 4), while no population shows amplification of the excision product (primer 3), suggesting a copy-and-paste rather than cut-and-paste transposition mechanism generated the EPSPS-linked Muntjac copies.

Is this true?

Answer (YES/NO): NO